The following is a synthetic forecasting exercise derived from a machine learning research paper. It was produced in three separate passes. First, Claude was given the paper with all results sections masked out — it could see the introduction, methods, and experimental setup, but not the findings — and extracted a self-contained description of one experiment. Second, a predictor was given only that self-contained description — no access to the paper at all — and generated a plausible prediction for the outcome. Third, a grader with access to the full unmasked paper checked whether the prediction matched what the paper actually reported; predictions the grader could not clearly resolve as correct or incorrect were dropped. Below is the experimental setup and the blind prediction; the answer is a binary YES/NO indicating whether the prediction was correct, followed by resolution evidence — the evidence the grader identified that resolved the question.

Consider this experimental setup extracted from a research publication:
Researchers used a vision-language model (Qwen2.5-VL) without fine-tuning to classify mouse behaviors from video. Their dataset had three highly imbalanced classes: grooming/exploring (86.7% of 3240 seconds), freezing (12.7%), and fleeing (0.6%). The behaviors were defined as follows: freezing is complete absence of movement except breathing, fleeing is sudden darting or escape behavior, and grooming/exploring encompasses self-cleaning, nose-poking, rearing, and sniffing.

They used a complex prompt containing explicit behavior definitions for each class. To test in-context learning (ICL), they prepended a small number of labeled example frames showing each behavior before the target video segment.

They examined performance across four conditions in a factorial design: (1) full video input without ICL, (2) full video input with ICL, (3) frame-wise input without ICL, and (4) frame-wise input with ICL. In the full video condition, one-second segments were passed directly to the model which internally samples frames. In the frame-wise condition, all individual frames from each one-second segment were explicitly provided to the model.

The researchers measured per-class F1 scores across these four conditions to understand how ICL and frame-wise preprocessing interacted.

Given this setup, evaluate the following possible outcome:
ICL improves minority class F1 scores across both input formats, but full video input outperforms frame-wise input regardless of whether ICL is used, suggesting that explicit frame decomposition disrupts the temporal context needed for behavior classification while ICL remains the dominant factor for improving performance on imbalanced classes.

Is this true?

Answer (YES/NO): NO